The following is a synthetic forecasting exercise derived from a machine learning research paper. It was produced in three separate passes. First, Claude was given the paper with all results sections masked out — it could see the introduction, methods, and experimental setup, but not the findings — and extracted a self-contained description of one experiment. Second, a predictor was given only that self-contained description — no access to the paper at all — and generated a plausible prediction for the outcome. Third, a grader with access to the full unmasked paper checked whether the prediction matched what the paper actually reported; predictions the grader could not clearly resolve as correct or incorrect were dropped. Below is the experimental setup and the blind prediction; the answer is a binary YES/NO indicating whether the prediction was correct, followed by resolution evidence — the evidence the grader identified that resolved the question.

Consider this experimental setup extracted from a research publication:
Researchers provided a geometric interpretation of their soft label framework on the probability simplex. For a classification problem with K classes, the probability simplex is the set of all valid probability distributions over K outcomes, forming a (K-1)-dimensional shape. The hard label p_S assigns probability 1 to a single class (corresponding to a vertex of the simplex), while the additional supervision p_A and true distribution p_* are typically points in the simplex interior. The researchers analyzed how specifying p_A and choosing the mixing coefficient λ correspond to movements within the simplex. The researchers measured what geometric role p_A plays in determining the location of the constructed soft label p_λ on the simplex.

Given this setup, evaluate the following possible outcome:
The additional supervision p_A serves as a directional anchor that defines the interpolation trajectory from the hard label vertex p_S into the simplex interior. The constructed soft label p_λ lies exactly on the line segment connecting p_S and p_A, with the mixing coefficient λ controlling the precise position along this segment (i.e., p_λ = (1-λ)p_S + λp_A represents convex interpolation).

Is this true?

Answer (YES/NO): NO